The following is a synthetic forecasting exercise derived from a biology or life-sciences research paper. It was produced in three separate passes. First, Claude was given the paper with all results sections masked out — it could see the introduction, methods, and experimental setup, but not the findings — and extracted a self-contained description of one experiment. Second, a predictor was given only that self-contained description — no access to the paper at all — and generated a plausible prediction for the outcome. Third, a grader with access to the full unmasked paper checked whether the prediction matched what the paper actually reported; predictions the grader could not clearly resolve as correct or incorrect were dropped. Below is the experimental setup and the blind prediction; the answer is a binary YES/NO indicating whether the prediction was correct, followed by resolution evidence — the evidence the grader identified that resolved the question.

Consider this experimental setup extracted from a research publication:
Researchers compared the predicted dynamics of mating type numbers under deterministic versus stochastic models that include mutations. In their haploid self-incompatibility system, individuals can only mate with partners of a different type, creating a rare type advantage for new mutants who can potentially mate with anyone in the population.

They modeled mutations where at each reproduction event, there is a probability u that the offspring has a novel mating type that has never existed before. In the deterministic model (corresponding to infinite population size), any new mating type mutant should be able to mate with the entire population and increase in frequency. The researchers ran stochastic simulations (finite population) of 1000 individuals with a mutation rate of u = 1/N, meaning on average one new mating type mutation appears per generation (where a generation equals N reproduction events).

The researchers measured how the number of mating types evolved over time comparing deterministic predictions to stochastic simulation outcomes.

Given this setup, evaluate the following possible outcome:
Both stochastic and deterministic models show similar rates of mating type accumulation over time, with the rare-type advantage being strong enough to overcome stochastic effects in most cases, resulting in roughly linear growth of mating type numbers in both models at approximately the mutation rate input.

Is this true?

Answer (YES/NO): NO